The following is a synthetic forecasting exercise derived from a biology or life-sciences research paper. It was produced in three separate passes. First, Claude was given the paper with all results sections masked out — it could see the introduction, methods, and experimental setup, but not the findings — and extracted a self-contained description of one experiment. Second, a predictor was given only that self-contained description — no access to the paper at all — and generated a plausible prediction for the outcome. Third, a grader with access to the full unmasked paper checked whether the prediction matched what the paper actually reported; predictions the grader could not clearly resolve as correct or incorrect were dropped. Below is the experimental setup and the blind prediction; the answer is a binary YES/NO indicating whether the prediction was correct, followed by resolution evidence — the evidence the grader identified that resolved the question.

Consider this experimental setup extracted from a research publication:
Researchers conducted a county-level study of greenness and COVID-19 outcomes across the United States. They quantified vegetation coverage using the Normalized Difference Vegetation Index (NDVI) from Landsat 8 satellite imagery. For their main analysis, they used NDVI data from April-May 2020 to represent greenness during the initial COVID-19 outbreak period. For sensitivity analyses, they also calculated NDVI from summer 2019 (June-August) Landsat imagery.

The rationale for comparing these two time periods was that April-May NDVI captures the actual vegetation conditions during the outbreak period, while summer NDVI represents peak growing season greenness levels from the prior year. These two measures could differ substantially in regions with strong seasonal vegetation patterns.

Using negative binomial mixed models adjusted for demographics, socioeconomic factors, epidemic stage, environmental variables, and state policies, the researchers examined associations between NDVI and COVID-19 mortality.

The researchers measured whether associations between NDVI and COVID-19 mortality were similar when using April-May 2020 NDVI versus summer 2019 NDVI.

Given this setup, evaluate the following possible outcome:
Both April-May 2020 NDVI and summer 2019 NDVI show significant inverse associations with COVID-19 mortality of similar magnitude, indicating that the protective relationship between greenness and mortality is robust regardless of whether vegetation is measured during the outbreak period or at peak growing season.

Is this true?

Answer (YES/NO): NO